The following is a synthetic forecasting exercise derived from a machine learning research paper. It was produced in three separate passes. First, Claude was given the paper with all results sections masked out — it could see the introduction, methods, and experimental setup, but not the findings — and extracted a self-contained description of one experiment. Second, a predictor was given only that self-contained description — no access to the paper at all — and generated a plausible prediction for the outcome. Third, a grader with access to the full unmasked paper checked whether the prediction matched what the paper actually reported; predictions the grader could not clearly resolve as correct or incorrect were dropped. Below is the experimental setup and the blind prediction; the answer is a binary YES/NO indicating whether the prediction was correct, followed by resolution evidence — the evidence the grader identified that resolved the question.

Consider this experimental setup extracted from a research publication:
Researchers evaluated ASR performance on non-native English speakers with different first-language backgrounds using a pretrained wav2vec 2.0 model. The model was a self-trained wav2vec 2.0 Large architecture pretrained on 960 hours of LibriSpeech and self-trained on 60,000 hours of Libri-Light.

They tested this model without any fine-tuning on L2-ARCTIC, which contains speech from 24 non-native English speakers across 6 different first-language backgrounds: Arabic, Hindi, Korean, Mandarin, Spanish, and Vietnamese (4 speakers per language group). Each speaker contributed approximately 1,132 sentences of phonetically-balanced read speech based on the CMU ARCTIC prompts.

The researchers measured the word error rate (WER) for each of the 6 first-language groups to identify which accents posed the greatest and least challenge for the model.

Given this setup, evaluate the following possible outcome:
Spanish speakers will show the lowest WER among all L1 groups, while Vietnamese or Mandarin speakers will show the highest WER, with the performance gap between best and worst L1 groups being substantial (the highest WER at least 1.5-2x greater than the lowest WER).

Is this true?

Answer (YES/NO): NO